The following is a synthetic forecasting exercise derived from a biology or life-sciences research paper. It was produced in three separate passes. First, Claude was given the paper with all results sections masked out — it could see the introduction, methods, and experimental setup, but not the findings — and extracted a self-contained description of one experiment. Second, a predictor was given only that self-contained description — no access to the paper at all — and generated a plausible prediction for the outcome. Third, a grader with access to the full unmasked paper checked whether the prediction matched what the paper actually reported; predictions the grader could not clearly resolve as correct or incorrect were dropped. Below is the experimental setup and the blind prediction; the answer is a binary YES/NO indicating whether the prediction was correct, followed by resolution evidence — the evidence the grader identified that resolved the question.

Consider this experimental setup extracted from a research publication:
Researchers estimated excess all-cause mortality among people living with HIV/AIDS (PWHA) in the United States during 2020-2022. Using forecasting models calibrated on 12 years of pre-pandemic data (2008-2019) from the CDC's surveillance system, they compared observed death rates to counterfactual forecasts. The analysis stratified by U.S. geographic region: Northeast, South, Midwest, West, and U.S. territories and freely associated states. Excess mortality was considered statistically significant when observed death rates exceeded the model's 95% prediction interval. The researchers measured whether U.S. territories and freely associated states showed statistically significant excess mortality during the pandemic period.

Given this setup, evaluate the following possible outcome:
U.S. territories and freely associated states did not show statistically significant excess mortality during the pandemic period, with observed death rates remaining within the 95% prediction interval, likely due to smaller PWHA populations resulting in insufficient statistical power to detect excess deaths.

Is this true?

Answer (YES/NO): NO